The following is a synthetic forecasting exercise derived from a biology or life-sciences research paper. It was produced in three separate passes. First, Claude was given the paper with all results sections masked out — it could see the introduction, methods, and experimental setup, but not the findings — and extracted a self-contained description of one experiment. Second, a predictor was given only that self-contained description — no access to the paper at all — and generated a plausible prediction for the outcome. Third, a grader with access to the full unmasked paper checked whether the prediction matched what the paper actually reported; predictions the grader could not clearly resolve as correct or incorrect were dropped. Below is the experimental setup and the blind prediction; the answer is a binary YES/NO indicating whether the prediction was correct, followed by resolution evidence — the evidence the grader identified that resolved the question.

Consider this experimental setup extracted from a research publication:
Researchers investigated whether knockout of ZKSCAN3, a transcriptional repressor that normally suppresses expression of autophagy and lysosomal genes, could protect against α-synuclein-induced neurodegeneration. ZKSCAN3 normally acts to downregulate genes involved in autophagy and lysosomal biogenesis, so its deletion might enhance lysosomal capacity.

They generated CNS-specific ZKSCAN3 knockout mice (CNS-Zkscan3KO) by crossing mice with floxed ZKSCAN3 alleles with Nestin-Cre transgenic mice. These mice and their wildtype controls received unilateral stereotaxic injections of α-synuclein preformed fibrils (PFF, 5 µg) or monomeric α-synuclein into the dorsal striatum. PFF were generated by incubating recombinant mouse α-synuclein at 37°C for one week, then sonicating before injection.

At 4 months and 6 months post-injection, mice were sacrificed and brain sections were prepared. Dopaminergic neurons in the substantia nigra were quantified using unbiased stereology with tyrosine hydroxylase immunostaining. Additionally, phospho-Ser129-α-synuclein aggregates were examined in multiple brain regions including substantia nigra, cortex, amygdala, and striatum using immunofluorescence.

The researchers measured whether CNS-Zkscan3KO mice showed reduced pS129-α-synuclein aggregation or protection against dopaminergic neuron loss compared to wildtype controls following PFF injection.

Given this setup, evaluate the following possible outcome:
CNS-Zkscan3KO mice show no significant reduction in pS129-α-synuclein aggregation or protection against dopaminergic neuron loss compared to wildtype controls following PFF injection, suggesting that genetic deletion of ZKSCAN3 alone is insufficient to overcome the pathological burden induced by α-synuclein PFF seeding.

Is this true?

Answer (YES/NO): NO